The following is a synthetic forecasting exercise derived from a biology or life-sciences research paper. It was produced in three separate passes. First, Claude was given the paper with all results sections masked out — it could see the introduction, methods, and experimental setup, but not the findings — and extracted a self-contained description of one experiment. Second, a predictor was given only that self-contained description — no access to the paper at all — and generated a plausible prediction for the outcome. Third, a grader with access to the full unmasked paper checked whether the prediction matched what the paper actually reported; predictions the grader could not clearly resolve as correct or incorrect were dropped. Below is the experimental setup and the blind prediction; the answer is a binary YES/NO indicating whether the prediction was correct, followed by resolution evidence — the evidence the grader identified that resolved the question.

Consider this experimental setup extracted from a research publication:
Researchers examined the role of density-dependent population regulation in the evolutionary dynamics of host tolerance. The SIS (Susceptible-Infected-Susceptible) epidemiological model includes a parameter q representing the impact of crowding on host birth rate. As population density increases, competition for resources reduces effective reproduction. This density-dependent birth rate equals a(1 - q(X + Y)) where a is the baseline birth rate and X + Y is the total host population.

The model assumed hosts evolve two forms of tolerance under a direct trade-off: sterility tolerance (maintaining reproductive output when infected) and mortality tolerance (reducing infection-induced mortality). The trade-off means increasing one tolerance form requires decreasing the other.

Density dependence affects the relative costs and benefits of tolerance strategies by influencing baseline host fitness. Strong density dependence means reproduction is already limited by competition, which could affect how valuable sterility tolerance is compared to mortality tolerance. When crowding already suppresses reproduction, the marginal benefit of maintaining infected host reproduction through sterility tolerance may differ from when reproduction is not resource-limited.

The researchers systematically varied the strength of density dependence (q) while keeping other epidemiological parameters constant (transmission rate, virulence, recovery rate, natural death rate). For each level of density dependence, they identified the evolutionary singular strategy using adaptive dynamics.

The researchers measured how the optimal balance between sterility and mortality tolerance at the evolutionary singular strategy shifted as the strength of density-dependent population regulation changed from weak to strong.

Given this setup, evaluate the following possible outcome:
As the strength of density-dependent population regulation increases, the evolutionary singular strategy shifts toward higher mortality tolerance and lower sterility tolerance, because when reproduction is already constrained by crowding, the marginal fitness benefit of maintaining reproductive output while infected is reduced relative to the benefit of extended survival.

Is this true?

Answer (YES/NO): YES